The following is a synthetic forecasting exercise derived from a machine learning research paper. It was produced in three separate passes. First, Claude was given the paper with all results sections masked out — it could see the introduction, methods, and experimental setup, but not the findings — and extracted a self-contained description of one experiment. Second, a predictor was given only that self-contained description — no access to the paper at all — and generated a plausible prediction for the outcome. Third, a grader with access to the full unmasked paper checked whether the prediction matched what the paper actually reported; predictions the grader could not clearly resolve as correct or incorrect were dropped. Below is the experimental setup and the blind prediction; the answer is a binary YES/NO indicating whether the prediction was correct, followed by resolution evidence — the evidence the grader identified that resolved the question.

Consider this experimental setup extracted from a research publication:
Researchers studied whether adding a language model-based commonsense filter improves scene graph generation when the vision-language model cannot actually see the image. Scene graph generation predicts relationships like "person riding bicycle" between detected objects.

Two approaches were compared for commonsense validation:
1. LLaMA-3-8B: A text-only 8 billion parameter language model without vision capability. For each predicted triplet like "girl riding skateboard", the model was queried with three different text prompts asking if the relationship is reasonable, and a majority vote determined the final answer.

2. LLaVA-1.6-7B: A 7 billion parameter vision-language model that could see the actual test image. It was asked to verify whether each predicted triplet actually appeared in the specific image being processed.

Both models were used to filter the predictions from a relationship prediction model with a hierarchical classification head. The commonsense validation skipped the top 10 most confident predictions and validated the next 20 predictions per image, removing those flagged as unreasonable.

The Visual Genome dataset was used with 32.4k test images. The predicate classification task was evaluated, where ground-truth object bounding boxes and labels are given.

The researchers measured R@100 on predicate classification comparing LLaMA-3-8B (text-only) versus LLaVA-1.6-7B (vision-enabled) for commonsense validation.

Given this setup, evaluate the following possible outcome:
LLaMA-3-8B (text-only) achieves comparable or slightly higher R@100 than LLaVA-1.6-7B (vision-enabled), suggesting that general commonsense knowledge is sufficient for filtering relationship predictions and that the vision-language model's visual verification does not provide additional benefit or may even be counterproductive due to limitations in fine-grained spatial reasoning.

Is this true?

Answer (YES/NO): YES